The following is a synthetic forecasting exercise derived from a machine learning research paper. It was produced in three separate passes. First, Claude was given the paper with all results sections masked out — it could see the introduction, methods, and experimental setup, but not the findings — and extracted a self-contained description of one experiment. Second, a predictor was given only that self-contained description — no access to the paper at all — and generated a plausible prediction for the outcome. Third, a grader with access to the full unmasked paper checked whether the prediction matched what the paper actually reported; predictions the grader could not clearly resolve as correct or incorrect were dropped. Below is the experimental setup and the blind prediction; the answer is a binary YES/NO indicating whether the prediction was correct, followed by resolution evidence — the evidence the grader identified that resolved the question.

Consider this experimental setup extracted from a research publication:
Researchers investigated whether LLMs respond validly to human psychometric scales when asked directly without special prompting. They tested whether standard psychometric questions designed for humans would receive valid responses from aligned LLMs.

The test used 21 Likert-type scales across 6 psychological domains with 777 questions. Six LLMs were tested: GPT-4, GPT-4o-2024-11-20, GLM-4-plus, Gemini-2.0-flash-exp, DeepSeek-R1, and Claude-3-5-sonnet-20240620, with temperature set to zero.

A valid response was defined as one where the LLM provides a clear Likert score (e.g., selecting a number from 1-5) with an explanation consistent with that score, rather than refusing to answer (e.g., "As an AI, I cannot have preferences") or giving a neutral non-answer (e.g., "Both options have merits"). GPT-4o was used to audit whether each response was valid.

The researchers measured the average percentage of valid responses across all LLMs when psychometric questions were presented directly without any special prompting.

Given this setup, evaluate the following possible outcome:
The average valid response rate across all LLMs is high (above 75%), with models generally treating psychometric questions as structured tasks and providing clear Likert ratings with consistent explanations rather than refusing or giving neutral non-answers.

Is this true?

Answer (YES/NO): NO